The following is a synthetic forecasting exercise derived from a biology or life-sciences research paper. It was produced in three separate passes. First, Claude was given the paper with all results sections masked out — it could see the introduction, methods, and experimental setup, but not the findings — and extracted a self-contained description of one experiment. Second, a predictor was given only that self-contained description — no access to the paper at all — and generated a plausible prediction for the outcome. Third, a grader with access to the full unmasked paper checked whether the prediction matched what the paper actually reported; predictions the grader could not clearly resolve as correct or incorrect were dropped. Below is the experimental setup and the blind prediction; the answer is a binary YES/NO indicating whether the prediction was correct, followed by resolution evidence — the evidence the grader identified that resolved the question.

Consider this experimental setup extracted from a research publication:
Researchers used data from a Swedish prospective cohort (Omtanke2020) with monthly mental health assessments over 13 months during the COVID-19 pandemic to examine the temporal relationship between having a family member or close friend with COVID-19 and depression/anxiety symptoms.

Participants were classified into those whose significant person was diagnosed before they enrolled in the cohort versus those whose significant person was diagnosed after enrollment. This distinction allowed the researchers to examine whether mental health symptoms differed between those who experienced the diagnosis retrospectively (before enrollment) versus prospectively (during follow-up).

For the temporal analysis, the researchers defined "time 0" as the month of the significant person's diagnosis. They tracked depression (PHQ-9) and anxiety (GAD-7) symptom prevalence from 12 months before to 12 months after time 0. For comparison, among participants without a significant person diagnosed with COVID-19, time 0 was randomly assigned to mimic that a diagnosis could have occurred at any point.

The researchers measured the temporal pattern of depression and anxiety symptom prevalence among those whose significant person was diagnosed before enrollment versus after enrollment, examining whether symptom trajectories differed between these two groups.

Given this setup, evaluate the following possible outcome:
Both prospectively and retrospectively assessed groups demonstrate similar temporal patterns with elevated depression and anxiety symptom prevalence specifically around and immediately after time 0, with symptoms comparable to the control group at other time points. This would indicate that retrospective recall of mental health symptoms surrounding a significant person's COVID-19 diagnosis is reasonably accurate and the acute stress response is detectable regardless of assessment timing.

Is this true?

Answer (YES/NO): NO